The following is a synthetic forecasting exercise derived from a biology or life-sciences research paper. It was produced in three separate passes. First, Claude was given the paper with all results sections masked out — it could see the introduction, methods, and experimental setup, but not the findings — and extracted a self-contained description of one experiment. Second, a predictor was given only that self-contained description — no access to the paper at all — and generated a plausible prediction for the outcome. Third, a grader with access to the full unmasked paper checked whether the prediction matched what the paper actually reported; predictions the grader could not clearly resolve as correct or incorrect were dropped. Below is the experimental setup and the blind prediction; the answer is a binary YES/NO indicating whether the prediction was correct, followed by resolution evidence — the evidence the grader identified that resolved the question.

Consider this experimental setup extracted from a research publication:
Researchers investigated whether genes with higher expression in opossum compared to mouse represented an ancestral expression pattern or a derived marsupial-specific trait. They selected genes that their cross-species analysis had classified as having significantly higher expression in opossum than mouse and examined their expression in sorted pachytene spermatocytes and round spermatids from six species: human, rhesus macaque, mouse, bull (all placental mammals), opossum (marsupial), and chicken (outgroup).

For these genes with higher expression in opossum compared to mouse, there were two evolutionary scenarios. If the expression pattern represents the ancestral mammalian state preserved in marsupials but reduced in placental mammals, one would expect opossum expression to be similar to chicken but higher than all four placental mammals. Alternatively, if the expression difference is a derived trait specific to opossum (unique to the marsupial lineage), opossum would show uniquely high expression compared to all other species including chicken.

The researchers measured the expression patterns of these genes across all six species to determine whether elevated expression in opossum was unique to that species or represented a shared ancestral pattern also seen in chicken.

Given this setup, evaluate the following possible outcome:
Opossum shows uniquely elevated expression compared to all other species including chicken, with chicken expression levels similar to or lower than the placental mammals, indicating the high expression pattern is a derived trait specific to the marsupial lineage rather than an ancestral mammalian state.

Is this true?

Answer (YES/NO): NO